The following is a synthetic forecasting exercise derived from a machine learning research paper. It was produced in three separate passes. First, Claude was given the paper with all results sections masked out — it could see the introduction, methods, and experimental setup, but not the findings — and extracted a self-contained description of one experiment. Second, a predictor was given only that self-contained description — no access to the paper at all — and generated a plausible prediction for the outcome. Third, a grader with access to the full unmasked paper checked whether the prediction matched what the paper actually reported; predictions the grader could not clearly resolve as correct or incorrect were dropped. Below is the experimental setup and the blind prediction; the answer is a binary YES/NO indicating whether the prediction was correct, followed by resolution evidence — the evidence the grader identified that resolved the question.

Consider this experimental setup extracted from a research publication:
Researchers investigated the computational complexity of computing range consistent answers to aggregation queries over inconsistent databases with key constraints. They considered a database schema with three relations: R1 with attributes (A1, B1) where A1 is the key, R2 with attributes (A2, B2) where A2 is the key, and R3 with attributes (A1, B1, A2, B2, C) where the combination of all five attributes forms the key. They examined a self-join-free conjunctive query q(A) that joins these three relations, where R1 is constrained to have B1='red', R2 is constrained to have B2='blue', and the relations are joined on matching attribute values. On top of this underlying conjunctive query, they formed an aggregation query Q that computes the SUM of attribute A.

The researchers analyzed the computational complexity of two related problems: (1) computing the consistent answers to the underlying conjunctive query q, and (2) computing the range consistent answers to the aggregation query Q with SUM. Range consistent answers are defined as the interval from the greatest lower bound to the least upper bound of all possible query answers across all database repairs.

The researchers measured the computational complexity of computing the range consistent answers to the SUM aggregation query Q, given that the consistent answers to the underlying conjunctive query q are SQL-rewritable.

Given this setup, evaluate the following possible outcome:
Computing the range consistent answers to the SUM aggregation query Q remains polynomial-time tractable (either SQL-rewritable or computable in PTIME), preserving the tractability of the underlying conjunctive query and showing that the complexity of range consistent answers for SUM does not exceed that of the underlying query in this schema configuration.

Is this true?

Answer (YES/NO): NO